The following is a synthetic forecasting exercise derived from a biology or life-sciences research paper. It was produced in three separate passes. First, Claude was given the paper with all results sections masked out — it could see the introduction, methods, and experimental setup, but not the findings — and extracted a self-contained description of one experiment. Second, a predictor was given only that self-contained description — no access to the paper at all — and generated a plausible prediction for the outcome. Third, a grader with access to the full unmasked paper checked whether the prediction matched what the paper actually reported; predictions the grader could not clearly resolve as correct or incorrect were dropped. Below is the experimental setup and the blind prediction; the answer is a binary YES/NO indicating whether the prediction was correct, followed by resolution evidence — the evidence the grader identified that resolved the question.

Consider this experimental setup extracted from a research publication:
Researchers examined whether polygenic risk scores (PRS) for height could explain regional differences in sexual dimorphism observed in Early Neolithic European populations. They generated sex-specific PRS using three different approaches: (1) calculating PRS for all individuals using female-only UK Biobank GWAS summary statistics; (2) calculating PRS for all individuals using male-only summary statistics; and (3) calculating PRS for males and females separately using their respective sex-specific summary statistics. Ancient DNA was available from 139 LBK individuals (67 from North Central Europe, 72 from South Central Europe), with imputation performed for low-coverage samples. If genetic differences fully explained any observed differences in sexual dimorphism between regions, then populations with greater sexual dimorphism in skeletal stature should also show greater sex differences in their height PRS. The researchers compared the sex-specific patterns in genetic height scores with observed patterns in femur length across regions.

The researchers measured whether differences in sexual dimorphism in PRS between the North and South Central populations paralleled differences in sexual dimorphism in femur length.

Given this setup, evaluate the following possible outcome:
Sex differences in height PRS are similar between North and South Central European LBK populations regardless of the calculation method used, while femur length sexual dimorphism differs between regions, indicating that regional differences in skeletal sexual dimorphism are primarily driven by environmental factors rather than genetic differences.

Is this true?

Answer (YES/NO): YES